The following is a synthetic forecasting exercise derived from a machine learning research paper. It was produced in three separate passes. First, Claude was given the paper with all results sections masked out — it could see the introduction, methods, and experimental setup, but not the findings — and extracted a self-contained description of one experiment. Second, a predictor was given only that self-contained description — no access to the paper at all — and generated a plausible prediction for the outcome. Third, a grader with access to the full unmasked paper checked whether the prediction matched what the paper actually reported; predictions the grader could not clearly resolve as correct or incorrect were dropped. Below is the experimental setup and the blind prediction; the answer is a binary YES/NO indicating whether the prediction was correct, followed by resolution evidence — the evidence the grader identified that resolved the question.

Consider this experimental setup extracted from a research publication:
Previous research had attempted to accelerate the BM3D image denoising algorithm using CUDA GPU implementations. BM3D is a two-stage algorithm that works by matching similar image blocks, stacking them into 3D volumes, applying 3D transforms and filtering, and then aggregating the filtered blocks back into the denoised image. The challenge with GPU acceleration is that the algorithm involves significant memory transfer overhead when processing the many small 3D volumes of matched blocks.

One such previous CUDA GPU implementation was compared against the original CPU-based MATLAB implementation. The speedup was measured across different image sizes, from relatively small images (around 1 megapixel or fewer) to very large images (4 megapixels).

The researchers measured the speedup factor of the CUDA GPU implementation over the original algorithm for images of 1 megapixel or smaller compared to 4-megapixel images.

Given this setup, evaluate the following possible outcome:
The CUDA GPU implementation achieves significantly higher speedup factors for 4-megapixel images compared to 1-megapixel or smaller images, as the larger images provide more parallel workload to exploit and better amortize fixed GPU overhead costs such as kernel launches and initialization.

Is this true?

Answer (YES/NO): YES